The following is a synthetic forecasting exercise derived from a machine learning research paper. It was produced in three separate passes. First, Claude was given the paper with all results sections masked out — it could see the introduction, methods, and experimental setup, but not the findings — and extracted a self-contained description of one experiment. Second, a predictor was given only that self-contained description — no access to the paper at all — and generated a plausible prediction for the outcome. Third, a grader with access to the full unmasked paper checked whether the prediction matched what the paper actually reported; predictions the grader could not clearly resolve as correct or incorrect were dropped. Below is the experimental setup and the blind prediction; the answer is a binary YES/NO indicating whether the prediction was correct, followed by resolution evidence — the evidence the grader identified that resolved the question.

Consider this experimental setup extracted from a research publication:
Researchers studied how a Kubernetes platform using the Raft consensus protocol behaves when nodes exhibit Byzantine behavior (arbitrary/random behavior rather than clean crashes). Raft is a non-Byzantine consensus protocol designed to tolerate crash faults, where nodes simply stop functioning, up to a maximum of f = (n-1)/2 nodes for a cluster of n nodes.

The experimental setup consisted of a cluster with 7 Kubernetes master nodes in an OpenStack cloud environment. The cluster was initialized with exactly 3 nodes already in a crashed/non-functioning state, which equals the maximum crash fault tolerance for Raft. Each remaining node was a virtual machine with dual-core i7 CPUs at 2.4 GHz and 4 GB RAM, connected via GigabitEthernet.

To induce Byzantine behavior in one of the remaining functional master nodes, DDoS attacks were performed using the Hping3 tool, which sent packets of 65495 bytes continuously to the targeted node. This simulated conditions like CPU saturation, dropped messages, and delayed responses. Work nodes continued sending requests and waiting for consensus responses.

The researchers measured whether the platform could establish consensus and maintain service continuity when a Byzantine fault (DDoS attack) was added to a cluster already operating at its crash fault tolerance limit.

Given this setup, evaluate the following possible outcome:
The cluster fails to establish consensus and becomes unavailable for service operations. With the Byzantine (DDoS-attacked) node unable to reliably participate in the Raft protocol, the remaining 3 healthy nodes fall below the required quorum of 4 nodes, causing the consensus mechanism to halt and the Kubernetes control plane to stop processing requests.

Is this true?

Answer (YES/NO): NO